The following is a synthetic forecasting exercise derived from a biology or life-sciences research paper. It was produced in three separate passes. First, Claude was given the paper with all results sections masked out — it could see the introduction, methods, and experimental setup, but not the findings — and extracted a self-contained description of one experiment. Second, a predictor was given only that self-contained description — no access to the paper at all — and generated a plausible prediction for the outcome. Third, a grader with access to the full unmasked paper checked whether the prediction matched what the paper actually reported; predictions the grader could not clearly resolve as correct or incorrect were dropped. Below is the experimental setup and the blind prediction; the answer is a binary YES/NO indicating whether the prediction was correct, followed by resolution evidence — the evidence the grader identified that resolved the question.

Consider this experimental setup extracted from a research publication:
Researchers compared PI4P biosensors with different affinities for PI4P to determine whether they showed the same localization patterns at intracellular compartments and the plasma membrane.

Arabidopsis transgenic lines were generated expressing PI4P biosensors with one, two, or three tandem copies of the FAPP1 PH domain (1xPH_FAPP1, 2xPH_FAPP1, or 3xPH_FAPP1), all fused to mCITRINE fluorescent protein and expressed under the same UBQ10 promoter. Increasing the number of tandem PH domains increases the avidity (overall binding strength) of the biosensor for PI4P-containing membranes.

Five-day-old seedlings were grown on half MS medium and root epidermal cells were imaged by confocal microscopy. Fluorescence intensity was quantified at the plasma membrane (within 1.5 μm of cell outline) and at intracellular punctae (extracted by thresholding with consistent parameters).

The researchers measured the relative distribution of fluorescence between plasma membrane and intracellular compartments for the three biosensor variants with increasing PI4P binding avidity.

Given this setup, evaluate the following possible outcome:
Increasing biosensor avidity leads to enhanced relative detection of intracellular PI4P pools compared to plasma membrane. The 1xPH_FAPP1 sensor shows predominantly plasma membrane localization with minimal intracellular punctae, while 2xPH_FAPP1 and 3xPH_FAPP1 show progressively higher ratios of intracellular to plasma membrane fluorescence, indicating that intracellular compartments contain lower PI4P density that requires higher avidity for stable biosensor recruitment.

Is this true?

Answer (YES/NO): NO